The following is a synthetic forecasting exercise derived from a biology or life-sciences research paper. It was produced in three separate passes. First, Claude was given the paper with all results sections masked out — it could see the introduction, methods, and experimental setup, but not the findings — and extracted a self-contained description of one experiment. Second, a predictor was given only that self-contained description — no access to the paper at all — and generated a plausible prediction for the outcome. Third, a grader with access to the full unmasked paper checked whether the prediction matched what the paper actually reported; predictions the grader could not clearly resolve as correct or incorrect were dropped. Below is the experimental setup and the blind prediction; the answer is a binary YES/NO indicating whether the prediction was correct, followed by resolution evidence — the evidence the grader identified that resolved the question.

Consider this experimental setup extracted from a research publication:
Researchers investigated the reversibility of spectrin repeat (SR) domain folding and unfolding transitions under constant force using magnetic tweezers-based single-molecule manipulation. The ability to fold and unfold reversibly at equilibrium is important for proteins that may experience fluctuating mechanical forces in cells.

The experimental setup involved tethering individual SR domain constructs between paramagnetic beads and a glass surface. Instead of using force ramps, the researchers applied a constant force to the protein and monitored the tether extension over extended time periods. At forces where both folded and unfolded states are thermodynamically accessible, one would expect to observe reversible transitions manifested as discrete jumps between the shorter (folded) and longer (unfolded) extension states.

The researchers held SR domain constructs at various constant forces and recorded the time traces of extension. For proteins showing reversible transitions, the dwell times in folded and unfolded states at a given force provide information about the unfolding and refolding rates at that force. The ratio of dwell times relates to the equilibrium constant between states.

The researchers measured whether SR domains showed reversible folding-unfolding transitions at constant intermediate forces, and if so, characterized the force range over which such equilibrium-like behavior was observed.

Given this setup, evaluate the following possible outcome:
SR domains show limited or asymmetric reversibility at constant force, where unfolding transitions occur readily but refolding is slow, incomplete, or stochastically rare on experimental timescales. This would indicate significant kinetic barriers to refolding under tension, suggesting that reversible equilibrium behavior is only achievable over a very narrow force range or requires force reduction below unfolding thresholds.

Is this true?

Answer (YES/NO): NO